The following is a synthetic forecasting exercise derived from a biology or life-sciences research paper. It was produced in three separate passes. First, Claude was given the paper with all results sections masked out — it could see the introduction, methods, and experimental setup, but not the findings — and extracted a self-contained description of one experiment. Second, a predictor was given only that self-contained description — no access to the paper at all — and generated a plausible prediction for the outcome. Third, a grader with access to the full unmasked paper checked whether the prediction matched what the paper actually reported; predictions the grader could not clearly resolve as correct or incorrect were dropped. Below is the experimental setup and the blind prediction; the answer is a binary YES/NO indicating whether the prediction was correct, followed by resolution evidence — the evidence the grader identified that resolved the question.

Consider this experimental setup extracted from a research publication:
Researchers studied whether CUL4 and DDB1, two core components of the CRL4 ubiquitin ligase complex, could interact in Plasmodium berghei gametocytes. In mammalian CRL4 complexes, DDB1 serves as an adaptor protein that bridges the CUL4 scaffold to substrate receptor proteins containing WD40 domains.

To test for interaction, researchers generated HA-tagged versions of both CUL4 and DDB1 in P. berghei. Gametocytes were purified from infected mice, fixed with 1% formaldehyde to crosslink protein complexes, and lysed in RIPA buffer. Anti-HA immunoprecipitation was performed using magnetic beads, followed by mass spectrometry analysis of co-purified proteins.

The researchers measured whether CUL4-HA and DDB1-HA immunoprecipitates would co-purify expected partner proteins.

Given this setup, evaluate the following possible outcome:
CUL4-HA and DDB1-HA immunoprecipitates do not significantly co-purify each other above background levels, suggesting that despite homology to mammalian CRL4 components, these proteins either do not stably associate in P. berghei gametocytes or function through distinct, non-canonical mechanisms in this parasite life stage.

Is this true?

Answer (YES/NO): NO